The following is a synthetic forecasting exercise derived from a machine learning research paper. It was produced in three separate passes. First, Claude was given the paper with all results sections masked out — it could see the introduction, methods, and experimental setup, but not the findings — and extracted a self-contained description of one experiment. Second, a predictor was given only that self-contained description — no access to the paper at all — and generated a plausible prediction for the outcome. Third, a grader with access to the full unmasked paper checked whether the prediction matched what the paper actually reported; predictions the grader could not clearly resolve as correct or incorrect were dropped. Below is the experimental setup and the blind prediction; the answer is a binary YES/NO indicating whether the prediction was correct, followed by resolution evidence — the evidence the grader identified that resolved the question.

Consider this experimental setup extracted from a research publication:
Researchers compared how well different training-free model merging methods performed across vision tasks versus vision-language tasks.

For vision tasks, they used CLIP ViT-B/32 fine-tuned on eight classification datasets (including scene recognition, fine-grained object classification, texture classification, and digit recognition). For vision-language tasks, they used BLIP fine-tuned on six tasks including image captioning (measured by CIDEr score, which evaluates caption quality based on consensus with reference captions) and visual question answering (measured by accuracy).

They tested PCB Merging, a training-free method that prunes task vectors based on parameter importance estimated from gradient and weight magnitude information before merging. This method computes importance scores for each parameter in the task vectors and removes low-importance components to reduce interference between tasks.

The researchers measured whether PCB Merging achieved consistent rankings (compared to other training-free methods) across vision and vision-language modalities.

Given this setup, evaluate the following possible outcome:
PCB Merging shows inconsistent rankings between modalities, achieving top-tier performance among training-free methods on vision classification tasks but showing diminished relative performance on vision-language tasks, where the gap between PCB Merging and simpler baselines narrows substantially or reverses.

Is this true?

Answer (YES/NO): YES